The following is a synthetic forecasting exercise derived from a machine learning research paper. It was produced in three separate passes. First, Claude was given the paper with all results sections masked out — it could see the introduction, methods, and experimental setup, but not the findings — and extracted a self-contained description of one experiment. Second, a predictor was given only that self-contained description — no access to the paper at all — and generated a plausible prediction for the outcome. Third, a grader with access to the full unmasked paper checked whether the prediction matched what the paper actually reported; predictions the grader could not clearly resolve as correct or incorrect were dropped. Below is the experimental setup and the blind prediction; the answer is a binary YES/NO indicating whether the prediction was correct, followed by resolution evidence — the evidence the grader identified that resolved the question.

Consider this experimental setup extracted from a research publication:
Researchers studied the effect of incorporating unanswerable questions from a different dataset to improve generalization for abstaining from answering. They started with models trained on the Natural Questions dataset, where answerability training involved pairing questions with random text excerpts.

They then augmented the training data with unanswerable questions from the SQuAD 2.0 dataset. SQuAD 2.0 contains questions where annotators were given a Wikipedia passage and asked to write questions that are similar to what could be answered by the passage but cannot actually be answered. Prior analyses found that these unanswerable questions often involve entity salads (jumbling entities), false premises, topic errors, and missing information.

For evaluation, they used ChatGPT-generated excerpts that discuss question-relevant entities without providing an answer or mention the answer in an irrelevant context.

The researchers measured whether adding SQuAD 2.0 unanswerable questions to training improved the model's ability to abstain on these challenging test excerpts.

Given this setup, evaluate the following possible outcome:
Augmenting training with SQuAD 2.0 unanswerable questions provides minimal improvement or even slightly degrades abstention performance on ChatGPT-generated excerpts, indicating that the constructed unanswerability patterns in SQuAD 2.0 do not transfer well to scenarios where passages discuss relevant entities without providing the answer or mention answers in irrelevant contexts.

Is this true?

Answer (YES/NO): NO